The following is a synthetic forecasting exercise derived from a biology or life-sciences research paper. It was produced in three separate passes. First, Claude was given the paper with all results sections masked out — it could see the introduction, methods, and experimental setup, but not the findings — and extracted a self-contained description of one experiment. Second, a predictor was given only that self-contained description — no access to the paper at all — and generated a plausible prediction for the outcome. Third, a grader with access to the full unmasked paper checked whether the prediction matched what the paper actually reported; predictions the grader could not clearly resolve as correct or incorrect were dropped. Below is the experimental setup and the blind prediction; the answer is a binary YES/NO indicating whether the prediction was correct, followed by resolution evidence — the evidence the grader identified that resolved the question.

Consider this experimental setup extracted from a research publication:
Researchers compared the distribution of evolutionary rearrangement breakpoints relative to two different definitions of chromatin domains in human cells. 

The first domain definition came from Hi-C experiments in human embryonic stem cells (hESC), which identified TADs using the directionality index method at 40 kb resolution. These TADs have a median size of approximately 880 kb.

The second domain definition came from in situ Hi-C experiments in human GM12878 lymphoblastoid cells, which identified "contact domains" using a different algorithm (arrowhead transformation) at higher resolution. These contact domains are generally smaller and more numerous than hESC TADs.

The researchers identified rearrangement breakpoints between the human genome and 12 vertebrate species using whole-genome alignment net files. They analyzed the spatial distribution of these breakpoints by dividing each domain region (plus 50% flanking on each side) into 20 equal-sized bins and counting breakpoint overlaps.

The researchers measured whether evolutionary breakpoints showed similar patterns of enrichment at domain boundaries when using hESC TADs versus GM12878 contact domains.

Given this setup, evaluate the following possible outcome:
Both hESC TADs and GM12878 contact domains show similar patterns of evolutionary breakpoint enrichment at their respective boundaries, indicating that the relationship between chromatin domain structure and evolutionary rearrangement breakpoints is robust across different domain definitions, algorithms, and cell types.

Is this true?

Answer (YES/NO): YES